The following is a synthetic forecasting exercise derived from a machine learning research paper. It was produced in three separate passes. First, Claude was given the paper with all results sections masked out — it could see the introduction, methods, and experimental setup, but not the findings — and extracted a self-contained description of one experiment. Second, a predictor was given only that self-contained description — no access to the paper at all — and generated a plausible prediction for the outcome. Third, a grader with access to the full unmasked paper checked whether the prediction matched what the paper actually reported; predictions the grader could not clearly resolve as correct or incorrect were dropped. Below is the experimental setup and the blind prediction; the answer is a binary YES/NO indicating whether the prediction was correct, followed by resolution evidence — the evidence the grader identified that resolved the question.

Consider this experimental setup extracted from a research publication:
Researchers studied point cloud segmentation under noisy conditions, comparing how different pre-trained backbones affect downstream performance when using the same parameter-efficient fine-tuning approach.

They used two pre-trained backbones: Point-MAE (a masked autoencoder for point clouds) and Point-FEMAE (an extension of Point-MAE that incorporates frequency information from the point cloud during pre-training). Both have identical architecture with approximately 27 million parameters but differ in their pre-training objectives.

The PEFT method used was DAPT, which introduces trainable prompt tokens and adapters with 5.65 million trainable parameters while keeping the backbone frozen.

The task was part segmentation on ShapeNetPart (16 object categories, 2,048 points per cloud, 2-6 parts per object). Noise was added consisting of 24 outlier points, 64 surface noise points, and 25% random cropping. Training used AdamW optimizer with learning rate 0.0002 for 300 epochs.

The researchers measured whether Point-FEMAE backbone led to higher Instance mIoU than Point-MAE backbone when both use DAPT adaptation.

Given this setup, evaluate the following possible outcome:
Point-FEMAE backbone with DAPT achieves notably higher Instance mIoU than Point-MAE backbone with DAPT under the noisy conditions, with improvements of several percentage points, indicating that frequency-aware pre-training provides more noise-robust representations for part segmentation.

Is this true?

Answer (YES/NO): NO